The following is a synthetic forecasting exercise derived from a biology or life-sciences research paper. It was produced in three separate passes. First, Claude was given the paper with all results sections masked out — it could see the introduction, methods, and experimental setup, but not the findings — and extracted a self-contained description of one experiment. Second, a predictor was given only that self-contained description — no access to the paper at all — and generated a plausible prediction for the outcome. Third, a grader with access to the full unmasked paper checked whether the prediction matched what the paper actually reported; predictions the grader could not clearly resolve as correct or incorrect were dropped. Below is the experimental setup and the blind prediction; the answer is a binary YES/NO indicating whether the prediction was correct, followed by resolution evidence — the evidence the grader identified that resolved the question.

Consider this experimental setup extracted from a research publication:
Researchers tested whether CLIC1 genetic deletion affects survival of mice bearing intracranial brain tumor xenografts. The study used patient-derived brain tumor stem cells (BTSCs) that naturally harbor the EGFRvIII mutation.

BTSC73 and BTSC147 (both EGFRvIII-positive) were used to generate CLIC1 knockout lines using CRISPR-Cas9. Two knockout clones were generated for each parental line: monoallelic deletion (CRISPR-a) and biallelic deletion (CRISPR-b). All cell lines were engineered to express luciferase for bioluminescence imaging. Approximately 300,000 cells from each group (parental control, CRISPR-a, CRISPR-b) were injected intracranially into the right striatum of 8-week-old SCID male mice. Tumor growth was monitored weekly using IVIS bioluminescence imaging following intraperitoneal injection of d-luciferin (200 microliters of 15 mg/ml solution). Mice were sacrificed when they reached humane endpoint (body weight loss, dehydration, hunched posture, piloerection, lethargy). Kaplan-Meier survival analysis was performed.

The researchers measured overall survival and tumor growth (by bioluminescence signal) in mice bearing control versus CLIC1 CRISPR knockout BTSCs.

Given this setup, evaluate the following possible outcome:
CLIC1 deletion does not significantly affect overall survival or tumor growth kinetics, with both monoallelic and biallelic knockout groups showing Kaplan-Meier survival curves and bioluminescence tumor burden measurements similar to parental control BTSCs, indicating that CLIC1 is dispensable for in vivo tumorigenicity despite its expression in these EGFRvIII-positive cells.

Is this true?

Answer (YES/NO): NO